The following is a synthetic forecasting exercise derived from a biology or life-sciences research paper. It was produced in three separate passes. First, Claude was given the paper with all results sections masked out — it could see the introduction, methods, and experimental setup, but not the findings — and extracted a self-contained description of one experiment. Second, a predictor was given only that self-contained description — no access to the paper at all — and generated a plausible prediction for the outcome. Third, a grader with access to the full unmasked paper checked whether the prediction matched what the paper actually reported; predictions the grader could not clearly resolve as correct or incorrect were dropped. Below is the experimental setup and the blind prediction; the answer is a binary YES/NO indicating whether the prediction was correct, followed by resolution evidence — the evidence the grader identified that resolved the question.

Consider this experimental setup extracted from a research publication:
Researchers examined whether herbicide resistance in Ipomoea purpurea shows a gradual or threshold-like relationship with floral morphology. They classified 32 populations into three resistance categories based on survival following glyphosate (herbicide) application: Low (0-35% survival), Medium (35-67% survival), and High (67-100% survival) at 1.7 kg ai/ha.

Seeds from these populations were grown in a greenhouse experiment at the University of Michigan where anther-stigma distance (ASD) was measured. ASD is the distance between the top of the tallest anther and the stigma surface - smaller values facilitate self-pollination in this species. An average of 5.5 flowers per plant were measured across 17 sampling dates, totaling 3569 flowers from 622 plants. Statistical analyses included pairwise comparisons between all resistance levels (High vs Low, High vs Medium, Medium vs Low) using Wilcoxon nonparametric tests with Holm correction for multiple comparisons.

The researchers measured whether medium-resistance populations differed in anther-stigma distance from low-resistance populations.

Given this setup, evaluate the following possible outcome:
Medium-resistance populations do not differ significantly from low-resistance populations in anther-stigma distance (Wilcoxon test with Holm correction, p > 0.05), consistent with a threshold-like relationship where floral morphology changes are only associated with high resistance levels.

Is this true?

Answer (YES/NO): YES